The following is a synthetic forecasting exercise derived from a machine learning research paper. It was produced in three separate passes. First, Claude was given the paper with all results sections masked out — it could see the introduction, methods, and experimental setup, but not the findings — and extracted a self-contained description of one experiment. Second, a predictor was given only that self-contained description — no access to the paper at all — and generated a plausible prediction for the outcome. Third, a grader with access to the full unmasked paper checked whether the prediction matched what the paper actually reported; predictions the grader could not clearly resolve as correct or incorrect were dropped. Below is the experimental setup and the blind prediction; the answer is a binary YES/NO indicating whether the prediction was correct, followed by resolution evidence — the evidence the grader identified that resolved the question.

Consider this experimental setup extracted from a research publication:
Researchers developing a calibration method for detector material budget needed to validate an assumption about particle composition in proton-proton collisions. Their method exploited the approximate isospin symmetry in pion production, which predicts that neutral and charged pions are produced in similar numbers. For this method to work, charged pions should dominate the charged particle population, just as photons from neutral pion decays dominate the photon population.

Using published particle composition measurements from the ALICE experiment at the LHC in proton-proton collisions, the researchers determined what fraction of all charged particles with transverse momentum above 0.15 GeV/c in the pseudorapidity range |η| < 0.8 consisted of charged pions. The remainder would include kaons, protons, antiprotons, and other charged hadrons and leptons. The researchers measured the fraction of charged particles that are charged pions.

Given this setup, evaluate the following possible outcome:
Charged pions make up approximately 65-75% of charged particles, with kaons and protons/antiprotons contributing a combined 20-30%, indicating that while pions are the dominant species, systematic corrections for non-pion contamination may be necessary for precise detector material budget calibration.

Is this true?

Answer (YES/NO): NO